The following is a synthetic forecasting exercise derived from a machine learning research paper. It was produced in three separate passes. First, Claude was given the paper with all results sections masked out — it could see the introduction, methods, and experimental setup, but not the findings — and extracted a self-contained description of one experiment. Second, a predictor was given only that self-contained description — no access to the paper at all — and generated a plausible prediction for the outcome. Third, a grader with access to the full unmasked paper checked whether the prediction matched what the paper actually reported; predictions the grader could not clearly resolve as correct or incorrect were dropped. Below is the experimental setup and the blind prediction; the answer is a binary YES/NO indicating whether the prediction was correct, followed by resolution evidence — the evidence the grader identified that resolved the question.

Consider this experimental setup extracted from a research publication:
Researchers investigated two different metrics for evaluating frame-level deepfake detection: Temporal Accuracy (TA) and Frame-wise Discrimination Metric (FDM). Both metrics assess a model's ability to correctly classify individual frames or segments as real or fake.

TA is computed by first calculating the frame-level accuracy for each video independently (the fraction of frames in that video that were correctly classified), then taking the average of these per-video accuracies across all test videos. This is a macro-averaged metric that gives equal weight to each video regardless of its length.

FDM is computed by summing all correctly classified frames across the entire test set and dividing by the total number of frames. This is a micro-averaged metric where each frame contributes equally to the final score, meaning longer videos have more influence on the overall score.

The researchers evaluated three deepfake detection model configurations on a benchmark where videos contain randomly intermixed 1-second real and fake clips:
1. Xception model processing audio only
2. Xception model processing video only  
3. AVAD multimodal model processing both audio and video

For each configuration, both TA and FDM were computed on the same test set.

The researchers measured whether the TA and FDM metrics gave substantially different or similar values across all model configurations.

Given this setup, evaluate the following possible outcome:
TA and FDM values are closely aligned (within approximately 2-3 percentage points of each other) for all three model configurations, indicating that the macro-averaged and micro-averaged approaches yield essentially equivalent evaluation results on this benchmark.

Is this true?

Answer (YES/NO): YES